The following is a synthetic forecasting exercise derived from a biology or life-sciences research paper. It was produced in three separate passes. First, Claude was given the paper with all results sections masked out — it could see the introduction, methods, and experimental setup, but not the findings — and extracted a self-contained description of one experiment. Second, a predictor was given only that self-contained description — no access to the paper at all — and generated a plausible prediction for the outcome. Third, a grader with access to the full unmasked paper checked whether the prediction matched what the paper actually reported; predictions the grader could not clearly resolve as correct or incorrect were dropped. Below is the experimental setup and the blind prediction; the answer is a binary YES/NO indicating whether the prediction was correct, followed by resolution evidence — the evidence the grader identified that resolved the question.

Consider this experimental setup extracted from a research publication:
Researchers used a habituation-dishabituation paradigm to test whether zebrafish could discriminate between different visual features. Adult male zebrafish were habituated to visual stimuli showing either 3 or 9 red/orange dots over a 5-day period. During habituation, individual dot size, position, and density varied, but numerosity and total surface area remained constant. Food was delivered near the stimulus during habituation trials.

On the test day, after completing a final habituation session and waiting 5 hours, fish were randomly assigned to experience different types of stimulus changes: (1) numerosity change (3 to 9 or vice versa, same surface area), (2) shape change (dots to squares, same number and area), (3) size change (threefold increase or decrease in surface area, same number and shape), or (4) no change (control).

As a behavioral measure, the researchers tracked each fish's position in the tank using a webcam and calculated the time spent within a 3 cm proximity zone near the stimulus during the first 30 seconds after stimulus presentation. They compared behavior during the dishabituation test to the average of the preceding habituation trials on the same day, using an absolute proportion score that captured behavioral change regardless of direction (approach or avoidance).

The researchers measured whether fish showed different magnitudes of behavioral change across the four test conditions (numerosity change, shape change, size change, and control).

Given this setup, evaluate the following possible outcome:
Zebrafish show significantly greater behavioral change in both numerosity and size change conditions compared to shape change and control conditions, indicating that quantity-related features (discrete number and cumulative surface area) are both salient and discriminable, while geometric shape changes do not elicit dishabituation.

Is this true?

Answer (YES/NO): NO